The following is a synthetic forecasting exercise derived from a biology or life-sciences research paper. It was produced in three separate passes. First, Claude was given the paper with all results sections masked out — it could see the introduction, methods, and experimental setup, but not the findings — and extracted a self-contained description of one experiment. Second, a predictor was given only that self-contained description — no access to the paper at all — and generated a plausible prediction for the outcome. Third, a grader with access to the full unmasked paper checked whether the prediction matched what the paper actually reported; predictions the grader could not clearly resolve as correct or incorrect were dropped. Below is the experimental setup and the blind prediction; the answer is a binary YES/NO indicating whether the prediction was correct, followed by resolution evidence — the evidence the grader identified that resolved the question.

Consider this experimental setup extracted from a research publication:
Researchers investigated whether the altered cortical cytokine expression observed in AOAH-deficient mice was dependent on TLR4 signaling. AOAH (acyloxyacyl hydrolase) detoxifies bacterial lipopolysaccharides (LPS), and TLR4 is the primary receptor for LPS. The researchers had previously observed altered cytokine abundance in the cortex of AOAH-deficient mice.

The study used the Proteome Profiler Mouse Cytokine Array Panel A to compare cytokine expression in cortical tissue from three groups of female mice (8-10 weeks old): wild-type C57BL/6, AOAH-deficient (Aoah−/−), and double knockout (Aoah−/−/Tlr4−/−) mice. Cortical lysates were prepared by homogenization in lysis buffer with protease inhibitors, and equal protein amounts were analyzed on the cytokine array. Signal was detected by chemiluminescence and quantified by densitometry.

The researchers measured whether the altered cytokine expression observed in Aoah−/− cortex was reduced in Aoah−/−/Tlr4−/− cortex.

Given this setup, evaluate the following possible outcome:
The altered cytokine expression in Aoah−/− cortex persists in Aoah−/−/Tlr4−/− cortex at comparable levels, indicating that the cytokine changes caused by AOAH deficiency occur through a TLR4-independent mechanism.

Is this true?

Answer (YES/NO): NO